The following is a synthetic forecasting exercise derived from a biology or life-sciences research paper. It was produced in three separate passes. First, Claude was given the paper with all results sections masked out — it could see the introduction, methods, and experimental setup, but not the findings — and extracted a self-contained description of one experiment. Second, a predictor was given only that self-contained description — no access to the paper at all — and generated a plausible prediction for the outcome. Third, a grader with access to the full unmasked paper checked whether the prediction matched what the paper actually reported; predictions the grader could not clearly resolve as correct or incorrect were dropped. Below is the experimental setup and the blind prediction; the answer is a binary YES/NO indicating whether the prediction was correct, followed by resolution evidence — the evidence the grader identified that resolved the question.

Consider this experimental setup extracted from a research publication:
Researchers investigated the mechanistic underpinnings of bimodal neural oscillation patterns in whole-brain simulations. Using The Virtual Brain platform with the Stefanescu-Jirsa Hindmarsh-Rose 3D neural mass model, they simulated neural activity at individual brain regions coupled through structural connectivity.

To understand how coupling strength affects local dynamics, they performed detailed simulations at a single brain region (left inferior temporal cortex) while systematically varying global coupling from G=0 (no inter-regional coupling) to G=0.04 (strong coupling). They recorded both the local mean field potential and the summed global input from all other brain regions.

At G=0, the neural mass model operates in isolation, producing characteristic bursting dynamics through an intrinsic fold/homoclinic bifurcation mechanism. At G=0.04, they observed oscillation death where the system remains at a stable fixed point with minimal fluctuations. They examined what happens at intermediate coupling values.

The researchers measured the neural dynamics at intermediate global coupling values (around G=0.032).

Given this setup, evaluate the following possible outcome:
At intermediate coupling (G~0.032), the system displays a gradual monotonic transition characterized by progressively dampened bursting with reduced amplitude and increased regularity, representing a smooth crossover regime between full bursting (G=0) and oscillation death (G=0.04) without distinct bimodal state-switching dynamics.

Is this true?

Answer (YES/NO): NO